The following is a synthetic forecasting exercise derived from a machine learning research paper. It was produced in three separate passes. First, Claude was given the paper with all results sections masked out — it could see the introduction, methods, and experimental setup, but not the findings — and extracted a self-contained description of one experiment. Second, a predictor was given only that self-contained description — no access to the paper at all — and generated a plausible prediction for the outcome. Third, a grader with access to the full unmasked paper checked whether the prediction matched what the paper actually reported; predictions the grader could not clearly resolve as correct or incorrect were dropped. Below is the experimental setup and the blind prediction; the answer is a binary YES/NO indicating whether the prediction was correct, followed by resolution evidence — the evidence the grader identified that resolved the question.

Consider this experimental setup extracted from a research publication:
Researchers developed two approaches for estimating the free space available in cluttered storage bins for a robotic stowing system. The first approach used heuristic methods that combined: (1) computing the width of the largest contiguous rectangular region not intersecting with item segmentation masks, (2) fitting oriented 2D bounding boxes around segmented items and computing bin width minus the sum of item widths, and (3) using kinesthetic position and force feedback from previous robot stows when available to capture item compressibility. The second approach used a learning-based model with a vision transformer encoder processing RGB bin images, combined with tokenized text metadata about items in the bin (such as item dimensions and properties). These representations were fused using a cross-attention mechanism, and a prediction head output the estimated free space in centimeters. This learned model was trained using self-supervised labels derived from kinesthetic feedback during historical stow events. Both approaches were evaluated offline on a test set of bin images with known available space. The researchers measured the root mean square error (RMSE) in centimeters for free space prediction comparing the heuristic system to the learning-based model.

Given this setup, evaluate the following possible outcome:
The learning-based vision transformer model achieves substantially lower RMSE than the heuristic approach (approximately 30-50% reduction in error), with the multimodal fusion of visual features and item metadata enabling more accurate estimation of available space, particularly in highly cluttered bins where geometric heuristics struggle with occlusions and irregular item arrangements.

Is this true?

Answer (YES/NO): YES